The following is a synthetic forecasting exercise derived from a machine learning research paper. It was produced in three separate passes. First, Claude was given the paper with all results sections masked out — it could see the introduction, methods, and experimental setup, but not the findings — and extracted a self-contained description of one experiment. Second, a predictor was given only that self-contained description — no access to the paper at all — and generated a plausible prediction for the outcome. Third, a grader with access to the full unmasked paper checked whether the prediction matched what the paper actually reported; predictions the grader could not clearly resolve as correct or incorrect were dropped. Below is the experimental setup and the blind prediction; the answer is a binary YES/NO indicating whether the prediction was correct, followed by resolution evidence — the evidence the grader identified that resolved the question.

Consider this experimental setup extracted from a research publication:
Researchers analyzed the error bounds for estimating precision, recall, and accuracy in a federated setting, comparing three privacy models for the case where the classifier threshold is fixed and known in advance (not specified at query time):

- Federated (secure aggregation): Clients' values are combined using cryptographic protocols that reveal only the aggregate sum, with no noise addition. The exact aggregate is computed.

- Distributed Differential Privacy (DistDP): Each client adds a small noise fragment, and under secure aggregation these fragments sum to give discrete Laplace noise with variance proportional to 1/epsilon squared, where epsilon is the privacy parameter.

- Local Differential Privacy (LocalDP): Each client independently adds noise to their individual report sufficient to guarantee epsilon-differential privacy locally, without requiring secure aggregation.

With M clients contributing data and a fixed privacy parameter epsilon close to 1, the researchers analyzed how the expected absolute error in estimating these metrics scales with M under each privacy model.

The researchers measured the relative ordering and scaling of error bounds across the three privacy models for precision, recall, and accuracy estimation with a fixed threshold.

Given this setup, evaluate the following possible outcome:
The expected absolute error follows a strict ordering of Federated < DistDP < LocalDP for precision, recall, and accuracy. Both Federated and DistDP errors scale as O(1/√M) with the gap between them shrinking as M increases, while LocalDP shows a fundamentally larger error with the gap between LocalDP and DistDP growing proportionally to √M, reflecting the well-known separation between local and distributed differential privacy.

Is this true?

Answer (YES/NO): NO